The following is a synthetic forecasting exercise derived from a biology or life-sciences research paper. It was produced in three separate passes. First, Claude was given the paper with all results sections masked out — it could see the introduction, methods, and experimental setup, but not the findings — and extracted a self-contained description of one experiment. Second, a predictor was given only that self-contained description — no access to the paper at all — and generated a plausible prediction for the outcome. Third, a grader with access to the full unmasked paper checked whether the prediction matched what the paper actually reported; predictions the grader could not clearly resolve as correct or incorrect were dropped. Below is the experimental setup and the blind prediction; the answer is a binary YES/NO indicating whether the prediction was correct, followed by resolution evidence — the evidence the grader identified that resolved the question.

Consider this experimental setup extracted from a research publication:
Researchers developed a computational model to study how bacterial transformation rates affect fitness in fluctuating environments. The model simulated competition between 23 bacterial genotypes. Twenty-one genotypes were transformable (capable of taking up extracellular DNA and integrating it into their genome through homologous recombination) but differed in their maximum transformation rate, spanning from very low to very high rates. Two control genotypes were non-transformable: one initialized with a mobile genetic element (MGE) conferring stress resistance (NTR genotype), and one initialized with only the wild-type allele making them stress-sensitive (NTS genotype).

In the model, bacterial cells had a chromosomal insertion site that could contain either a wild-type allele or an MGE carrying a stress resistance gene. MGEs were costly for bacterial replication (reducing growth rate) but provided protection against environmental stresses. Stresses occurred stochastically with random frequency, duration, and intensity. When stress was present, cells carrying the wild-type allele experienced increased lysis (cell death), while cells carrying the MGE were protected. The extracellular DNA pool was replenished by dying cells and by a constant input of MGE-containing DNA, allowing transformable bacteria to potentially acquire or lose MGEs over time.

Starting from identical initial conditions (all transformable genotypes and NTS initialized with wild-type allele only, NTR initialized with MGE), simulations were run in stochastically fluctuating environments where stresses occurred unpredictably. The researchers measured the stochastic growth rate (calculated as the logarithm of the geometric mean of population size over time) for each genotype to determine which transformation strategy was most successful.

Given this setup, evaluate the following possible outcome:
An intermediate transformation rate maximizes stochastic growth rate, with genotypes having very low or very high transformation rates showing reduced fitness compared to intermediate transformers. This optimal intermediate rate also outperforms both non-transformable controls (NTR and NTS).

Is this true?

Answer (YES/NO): YES